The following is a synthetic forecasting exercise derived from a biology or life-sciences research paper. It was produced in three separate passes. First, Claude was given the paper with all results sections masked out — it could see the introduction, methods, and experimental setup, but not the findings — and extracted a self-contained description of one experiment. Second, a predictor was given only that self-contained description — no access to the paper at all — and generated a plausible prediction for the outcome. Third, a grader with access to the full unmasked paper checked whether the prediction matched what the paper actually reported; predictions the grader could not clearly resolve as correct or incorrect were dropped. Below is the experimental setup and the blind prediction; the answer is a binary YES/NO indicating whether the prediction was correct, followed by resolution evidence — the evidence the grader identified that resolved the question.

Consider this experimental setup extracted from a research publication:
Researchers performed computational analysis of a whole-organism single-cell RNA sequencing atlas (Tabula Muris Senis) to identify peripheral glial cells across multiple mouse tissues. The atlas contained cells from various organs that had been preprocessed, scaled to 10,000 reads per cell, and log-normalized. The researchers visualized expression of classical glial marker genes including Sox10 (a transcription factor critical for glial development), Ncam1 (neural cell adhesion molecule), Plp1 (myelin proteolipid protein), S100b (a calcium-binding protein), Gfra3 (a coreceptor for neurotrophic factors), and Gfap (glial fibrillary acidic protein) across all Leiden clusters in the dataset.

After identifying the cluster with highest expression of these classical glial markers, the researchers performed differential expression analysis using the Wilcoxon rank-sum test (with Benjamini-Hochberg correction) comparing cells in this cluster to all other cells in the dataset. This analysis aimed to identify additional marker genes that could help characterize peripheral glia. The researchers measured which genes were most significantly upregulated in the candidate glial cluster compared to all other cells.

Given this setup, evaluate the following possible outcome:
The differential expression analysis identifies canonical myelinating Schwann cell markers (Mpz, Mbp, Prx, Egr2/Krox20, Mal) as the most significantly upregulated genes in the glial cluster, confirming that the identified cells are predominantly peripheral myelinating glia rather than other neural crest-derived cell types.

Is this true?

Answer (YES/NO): NO